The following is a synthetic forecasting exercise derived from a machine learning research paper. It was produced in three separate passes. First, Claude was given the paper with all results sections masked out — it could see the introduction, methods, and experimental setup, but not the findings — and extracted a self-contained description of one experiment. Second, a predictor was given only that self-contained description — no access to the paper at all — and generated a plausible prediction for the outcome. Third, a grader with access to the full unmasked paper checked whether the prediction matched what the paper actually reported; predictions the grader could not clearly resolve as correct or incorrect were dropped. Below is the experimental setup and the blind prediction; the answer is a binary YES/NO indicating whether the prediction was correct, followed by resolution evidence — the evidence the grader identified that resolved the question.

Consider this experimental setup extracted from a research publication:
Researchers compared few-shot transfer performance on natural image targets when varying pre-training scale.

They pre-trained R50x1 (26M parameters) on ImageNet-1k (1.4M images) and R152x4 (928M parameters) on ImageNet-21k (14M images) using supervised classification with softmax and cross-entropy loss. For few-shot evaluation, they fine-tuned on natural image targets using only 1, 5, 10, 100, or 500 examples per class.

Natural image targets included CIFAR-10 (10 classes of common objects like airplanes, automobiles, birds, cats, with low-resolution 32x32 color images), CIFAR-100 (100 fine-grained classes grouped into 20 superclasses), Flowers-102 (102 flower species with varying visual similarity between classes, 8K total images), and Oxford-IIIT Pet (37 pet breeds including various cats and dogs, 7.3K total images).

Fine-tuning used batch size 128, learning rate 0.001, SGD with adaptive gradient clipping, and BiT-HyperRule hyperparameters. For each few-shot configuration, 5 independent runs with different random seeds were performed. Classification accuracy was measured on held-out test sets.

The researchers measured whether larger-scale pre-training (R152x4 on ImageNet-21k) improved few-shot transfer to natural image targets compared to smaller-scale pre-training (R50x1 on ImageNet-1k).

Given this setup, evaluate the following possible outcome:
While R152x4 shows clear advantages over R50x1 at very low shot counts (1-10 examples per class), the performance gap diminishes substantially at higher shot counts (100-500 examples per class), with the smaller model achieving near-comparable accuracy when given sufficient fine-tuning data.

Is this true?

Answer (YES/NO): NO